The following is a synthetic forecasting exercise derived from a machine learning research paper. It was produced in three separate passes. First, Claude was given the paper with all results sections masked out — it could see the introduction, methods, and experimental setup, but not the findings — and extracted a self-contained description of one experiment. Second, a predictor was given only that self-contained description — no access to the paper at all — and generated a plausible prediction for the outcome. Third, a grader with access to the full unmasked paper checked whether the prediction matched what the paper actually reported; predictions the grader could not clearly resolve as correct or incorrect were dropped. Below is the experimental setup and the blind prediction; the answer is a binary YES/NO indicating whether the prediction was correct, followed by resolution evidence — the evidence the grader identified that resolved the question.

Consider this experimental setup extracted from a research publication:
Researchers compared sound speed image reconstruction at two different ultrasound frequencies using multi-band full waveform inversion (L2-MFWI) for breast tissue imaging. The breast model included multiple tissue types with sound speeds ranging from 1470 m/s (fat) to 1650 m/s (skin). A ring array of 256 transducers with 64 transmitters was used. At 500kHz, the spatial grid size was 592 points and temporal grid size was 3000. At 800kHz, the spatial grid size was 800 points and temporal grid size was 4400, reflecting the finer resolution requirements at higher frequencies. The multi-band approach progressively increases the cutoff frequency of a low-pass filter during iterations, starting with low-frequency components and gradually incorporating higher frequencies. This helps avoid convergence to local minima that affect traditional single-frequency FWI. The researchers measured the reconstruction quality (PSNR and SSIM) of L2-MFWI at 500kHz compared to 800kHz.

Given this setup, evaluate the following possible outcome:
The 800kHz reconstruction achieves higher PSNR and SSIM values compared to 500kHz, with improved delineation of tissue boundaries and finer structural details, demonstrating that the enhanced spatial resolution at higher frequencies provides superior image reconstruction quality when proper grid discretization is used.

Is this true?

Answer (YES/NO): NO